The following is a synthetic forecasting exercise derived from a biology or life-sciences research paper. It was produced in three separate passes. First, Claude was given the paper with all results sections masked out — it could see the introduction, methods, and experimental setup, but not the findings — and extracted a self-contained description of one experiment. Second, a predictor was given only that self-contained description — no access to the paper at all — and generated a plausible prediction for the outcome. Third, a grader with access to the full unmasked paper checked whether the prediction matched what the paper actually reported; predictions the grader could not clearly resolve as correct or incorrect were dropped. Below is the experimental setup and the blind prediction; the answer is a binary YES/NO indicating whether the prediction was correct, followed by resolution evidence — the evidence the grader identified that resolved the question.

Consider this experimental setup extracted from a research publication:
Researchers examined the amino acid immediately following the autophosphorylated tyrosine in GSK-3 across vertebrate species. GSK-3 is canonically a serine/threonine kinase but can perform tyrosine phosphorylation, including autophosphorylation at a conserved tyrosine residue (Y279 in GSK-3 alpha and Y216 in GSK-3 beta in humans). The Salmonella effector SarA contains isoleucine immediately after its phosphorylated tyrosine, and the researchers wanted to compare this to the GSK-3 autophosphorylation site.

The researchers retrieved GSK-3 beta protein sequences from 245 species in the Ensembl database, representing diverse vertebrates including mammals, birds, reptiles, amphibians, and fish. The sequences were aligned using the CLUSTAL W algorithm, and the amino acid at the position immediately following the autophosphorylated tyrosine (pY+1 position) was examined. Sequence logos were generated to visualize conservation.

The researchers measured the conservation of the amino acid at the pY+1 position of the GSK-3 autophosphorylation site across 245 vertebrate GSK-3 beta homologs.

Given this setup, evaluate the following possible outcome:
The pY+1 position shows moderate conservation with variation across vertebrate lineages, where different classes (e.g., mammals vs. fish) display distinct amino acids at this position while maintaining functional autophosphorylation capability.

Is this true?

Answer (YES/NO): NO